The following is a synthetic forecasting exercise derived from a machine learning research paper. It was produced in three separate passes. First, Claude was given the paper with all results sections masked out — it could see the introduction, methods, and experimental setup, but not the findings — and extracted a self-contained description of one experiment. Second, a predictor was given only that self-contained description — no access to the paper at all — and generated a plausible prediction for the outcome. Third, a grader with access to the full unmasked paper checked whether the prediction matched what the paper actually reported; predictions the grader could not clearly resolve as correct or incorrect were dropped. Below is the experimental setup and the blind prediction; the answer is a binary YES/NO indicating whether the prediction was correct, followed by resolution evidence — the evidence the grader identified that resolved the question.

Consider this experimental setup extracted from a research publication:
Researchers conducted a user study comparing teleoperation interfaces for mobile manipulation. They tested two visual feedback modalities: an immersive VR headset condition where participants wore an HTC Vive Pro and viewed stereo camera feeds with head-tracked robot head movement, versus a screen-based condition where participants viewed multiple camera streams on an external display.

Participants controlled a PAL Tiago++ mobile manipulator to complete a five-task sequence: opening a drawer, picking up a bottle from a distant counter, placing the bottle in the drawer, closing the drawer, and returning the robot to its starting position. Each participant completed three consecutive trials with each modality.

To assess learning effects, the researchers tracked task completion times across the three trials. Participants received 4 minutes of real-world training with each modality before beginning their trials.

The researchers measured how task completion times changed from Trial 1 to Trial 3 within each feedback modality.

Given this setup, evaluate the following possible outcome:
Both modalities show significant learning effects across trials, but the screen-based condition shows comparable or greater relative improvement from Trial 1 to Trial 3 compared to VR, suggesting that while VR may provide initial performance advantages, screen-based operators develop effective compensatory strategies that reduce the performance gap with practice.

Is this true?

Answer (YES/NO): NO